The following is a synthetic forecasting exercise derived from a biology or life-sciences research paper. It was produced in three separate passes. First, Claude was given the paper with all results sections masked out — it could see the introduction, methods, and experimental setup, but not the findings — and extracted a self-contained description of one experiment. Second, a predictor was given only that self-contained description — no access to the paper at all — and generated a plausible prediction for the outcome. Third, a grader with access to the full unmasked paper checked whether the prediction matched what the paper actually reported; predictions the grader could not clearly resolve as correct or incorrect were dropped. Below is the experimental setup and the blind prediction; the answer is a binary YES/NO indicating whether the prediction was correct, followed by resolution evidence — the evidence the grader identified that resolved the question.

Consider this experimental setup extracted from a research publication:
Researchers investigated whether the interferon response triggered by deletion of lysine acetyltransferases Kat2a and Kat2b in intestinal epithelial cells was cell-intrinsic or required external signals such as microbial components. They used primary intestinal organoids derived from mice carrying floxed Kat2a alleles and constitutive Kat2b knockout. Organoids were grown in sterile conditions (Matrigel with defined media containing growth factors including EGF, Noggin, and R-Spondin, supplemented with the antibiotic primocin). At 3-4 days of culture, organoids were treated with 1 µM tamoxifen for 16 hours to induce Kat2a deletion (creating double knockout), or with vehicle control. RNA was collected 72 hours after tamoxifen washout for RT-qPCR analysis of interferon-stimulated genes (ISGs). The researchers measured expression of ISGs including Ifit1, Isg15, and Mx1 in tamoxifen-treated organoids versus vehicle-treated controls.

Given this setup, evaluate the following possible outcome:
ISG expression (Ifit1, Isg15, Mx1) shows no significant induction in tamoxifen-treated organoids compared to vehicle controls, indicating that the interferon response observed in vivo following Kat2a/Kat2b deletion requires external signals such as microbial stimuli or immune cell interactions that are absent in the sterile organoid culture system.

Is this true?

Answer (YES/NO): NO